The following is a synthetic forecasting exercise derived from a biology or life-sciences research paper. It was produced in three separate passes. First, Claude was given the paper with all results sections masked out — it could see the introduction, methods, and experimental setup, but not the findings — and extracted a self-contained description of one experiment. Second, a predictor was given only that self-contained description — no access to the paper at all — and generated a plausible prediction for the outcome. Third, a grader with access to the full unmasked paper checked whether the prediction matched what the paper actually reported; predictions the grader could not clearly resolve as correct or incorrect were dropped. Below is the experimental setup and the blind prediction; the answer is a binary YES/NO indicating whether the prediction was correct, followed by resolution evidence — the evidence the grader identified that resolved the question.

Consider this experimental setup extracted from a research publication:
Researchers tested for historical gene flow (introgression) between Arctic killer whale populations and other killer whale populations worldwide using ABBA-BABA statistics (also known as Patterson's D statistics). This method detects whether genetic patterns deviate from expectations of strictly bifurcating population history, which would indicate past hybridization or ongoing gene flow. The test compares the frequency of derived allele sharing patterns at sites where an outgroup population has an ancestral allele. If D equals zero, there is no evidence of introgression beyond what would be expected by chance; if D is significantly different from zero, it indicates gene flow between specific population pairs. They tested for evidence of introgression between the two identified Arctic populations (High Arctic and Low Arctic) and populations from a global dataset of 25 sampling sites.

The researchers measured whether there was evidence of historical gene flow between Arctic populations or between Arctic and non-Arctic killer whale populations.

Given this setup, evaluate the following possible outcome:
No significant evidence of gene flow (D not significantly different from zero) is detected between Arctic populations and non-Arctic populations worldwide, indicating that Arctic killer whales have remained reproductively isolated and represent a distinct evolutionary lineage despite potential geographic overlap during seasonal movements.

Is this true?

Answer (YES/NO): NO